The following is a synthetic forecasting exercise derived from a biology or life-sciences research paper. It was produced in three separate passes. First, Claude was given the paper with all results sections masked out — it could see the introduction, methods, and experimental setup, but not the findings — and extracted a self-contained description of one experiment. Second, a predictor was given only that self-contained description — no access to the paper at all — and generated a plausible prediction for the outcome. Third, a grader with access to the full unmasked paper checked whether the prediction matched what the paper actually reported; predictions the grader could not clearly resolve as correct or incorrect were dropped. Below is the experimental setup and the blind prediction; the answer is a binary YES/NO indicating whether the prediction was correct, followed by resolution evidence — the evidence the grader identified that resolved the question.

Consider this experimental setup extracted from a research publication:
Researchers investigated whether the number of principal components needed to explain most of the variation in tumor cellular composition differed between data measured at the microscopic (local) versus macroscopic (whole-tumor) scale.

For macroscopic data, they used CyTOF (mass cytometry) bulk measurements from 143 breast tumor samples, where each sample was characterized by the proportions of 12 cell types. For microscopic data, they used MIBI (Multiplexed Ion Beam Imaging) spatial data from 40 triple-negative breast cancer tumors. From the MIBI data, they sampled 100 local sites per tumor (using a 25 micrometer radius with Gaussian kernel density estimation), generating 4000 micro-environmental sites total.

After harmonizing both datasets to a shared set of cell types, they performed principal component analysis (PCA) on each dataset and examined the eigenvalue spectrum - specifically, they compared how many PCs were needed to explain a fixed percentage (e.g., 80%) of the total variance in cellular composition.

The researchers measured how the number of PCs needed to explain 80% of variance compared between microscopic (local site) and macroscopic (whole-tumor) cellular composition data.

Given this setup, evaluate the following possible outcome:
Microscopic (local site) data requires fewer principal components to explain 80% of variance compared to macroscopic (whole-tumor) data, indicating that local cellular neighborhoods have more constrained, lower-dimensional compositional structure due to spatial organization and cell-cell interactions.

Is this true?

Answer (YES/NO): NO